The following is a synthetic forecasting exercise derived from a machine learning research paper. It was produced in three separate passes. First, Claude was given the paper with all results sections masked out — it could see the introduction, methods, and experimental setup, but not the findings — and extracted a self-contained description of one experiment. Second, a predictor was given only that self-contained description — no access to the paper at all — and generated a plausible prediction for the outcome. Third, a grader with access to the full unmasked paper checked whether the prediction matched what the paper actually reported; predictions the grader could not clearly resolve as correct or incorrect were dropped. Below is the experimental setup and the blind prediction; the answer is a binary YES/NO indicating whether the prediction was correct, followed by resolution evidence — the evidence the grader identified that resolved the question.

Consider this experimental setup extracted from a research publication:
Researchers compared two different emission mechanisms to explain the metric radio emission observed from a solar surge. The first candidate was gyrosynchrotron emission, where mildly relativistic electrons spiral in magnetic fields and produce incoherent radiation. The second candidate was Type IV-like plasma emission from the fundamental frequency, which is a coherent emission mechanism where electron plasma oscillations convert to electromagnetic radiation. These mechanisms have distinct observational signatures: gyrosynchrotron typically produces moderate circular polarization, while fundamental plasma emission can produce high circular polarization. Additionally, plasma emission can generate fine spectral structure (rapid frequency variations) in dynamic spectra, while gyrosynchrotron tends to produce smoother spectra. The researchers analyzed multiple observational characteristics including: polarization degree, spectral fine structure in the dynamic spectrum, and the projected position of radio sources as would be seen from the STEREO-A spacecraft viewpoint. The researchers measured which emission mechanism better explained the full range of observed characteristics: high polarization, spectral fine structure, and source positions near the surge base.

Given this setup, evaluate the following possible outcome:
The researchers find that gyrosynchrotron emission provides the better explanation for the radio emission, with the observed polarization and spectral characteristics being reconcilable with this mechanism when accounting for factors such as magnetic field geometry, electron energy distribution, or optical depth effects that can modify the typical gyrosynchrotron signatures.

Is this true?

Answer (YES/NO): NO